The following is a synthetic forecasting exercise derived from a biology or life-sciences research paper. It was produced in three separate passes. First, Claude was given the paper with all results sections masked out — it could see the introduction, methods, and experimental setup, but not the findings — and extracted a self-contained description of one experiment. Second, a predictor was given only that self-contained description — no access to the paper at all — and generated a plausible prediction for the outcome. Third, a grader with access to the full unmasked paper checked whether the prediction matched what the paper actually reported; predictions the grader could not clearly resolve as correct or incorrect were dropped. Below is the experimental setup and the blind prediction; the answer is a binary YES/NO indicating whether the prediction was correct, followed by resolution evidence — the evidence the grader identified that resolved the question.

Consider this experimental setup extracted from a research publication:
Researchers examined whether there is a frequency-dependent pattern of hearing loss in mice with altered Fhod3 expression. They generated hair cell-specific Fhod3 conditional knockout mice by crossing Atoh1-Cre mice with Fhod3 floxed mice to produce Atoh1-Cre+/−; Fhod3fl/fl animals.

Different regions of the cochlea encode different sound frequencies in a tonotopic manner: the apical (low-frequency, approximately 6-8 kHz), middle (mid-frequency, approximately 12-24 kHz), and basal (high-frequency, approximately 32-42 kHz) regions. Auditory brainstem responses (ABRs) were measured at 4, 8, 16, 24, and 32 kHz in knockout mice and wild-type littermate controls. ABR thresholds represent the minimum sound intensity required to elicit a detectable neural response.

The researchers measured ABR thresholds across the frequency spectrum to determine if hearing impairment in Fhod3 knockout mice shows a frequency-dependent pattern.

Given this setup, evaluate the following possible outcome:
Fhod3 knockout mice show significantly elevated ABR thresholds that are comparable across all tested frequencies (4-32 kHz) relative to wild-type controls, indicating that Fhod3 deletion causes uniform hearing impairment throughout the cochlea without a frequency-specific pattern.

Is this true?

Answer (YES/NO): NO